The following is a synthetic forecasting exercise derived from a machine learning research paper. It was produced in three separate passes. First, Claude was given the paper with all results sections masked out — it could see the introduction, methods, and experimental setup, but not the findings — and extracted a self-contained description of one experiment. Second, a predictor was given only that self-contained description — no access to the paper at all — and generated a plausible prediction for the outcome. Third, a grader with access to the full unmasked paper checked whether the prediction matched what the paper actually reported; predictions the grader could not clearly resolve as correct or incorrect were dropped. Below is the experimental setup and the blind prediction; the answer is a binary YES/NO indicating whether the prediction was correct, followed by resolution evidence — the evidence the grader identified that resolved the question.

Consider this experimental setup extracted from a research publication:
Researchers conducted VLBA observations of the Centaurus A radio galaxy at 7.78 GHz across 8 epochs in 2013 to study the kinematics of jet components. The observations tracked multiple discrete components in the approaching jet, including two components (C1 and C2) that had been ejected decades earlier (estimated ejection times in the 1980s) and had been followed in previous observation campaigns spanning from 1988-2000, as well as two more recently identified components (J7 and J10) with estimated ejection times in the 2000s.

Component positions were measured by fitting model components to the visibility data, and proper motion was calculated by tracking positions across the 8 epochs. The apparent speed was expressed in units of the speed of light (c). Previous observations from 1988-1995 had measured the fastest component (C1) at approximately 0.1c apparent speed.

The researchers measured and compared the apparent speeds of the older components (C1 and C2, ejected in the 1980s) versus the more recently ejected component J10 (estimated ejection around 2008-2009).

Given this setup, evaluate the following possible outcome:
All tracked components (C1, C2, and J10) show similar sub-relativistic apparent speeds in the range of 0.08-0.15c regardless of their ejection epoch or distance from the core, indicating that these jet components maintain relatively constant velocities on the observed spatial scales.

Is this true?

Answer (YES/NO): NO